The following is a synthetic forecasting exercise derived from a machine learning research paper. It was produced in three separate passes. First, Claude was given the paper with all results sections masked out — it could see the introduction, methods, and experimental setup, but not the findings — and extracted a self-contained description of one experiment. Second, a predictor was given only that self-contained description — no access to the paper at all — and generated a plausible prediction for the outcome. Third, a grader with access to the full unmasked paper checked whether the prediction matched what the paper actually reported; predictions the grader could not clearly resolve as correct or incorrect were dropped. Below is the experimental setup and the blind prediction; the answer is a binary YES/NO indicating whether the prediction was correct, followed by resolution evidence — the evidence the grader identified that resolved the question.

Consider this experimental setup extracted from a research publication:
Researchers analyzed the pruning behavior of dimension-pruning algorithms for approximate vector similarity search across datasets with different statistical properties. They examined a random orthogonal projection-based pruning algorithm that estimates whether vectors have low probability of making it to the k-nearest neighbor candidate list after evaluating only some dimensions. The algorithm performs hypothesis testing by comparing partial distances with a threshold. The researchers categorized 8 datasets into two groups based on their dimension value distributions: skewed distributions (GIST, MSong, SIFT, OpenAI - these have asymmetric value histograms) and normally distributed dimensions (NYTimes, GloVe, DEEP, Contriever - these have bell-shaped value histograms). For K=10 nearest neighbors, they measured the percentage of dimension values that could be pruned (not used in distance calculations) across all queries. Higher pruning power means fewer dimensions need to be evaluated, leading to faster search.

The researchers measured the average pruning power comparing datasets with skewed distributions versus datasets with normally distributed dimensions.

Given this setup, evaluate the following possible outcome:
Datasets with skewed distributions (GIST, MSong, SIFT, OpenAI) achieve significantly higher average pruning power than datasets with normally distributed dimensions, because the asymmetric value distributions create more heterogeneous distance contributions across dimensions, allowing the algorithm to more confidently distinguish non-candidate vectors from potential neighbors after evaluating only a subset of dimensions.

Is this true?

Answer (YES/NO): YES